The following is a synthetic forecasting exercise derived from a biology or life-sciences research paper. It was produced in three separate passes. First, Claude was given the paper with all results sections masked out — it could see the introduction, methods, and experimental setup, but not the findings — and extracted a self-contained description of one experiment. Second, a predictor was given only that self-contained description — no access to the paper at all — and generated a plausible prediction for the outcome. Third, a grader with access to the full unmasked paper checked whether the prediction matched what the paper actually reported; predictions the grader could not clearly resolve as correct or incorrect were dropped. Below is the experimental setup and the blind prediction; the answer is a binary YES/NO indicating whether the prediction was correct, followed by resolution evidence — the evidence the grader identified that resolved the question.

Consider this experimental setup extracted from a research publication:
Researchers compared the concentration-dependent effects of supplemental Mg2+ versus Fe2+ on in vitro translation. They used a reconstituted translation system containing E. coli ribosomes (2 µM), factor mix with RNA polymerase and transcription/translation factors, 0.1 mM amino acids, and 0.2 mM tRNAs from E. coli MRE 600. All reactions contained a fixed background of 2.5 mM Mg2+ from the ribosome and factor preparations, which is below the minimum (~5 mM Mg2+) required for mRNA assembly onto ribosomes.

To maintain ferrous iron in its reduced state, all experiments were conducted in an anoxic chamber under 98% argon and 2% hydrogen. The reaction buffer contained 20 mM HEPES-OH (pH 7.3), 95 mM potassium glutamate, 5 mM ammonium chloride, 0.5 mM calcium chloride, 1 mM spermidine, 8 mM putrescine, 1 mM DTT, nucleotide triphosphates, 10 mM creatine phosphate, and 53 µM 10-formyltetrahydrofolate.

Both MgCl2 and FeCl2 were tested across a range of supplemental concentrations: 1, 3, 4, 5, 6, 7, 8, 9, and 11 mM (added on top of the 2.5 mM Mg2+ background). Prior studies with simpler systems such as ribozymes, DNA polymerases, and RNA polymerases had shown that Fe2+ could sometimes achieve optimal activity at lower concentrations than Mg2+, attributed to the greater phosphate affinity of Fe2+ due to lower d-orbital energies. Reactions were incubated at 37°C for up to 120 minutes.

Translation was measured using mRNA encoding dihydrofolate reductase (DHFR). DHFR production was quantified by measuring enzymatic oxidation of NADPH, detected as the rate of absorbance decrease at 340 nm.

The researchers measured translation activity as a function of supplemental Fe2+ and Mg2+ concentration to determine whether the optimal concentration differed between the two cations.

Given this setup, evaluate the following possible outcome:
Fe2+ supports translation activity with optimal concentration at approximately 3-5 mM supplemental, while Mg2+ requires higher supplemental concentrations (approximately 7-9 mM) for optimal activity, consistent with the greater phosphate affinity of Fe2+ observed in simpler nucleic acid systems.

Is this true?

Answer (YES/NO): NO